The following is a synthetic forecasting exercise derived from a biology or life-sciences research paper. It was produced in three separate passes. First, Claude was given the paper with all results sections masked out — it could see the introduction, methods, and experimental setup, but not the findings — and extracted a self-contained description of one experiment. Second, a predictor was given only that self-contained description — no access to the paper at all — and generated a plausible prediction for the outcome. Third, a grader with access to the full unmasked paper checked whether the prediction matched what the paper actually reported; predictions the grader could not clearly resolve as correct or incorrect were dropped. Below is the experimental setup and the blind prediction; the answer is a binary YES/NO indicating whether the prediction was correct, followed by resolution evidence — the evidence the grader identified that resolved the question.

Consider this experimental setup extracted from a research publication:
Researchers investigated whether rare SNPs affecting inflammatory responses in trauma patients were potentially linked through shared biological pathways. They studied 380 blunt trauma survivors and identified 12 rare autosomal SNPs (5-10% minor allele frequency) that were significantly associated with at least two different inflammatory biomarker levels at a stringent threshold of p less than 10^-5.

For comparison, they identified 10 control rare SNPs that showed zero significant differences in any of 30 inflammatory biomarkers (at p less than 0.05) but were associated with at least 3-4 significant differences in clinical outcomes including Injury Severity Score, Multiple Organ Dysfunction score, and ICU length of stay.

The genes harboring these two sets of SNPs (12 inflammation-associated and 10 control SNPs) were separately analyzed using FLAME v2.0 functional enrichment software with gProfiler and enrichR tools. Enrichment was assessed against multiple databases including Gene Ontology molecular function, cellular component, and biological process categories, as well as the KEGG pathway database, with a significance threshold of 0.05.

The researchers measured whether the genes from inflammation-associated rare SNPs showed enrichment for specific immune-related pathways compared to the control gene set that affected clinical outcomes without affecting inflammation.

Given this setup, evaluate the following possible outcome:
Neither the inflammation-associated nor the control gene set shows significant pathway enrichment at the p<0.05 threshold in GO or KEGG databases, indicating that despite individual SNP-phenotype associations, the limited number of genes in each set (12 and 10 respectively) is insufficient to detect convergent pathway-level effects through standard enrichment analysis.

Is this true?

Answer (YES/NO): NO